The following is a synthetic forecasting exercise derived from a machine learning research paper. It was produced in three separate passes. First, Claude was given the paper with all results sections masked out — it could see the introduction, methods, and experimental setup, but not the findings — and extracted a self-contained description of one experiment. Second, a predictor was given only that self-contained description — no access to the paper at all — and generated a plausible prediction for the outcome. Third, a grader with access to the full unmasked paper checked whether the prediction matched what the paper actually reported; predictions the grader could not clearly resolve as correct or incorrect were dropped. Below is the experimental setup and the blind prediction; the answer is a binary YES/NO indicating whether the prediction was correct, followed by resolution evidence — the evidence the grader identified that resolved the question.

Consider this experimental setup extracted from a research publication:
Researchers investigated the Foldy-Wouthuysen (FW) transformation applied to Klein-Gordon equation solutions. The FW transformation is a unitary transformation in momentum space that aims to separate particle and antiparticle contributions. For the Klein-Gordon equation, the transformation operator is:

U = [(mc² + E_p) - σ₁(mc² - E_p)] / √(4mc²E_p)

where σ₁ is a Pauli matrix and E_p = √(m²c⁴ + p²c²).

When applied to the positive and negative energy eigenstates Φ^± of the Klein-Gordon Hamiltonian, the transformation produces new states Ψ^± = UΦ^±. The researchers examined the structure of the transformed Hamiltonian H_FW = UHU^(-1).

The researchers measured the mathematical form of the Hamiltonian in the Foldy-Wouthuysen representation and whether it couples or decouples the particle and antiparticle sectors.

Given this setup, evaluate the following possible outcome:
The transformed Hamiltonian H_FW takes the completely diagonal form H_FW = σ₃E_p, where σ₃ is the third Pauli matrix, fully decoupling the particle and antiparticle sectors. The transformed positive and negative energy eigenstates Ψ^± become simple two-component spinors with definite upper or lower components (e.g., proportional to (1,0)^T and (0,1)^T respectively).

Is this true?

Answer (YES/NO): YES